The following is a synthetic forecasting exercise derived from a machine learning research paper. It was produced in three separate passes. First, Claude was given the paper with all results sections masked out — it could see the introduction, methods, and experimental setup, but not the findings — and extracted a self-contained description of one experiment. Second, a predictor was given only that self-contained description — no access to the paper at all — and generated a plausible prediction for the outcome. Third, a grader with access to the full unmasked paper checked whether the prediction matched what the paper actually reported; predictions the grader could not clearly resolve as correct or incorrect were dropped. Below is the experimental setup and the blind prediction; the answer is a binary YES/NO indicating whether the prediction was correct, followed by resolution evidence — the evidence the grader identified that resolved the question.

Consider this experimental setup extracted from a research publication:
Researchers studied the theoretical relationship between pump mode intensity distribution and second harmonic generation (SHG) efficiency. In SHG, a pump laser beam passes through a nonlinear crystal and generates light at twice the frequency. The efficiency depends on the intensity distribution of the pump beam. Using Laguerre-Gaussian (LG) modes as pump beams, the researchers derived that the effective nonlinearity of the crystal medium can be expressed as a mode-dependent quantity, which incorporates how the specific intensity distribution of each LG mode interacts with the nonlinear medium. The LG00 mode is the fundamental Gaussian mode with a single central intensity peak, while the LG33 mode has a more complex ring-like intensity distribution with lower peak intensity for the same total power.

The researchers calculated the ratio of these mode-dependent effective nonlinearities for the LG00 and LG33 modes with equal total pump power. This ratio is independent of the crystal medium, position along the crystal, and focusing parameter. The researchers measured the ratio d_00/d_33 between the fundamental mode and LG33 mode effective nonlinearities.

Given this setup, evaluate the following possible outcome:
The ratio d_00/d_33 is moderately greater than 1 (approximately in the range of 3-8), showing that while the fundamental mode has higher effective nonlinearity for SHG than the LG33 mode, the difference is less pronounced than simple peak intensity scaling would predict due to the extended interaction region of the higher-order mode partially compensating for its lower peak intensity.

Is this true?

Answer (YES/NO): NO